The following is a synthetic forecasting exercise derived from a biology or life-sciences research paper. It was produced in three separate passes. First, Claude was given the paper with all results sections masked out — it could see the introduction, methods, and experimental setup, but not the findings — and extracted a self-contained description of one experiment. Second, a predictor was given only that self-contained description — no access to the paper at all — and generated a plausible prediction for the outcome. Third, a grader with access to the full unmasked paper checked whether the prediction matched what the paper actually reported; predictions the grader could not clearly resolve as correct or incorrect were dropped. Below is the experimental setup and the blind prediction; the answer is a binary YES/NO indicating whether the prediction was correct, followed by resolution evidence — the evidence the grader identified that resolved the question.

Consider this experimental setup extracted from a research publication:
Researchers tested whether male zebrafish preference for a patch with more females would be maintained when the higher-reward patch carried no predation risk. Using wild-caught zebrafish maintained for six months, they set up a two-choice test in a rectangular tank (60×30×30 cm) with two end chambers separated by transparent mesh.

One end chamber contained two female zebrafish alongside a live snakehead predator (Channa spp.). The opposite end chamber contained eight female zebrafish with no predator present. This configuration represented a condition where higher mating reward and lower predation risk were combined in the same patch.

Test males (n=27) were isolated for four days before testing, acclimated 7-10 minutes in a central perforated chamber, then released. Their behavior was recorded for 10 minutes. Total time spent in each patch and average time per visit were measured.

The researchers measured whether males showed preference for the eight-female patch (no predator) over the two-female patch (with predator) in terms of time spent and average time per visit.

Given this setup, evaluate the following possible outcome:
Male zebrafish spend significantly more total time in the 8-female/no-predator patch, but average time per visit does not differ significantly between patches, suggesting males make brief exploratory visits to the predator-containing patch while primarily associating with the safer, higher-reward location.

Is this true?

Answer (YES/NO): NO